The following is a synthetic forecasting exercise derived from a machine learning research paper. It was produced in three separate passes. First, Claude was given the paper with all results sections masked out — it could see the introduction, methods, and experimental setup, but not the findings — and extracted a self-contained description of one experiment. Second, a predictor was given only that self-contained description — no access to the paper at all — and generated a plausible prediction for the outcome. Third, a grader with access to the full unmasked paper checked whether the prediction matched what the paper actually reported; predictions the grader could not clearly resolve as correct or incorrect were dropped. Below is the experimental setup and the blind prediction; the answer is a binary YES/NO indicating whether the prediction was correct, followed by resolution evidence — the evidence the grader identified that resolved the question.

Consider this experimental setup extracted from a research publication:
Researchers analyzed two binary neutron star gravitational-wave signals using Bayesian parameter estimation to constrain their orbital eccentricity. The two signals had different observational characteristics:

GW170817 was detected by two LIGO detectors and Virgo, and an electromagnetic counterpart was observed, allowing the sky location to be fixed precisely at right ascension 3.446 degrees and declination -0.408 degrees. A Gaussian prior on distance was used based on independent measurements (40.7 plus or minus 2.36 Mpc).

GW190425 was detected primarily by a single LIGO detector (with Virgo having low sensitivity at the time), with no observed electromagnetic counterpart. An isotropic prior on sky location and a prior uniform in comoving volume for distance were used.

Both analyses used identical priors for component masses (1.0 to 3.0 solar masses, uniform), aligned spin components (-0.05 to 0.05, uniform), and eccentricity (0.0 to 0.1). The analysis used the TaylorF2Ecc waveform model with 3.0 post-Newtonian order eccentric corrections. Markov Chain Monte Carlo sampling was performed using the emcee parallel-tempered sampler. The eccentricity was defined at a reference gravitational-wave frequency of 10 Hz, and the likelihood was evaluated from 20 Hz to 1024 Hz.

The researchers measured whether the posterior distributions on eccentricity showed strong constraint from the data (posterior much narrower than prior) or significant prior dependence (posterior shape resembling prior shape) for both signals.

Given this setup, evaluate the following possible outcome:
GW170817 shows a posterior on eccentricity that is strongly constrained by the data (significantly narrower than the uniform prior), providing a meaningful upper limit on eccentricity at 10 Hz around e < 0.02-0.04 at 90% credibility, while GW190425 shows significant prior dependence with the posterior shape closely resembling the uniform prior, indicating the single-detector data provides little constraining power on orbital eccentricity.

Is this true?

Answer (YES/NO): NO